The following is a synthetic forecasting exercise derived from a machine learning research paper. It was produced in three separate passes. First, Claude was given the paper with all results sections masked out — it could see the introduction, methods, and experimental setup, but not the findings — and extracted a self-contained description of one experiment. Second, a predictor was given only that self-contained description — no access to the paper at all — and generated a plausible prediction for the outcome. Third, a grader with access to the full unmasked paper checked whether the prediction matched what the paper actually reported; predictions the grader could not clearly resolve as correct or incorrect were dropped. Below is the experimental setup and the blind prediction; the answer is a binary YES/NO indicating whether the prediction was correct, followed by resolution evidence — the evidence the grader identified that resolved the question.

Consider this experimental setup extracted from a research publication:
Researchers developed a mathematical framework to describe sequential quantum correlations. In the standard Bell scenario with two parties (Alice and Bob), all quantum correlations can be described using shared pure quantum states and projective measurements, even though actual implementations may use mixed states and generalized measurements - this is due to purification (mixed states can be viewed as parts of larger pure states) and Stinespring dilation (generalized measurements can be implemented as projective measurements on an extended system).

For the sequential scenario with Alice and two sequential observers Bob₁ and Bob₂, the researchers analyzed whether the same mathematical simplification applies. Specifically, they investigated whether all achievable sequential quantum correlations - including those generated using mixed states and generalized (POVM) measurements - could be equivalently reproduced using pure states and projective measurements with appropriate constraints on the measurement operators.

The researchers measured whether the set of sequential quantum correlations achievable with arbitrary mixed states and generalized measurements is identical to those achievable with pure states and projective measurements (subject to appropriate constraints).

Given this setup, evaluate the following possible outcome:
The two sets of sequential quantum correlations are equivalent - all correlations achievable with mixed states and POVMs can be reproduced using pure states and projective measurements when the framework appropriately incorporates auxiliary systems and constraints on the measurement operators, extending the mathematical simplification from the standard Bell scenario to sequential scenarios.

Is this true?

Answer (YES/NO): YES